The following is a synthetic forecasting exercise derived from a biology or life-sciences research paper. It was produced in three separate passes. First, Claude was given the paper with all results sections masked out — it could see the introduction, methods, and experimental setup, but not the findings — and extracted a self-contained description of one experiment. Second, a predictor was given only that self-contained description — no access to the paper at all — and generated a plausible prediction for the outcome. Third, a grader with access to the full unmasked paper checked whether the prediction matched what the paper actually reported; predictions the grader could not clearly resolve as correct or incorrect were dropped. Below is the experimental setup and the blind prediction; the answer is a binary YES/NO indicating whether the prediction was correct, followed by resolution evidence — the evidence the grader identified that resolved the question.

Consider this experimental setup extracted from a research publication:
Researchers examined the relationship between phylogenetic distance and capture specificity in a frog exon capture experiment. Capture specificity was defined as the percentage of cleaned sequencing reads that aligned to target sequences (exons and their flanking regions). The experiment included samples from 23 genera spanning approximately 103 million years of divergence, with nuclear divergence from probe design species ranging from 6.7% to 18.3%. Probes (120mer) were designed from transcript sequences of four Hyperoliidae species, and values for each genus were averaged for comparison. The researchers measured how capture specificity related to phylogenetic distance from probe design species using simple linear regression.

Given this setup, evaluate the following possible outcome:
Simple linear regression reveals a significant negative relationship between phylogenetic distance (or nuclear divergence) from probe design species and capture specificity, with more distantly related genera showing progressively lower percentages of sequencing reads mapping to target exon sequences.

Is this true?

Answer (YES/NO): YES